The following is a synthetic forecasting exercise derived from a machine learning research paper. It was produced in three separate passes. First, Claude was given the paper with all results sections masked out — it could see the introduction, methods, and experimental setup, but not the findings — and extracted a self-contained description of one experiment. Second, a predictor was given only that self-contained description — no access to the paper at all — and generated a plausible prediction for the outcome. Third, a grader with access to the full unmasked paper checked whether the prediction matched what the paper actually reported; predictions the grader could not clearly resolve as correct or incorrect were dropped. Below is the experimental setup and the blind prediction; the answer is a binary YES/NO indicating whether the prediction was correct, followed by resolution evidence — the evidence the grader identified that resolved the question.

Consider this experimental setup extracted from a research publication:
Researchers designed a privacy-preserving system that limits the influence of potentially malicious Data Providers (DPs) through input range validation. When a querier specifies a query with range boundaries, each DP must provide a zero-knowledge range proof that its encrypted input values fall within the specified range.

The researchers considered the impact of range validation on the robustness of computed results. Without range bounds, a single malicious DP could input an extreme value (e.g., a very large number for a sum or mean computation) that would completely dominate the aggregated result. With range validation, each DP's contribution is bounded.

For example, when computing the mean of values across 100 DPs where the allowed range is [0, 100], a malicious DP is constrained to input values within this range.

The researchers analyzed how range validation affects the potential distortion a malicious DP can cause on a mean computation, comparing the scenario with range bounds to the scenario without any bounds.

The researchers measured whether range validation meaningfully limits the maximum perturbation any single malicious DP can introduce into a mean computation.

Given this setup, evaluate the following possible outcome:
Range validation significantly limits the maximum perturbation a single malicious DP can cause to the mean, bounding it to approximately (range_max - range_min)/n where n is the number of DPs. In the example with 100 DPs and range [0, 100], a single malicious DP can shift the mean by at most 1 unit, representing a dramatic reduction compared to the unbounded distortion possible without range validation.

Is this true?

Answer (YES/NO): NO